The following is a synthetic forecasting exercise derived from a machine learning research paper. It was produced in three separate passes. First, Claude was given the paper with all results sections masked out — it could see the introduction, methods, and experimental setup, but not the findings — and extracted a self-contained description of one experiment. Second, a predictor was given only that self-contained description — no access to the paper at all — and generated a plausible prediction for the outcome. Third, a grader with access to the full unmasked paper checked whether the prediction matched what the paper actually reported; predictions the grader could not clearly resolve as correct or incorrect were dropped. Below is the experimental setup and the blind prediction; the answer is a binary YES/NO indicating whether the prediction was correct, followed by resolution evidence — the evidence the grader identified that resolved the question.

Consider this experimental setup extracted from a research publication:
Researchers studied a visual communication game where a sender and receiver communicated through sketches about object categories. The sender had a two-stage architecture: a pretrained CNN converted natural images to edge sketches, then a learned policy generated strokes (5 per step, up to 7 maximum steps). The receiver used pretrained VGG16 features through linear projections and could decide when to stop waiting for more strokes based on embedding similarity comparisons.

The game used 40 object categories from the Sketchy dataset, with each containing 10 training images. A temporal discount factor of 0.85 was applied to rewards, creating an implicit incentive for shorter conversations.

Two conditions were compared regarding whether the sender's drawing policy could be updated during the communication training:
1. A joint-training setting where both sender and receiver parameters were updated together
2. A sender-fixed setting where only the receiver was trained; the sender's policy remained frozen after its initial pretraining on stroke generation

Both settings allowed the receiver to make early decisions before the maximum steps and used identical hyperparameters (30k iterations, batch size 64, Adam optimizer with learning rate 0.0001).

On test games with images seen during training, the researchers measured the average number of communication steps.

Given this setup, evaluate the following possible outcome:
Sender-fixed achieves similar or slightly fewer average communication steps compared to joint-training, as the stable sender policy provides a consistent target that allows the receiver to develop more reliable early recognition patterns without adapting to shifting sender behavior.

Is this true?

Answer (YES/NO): NO